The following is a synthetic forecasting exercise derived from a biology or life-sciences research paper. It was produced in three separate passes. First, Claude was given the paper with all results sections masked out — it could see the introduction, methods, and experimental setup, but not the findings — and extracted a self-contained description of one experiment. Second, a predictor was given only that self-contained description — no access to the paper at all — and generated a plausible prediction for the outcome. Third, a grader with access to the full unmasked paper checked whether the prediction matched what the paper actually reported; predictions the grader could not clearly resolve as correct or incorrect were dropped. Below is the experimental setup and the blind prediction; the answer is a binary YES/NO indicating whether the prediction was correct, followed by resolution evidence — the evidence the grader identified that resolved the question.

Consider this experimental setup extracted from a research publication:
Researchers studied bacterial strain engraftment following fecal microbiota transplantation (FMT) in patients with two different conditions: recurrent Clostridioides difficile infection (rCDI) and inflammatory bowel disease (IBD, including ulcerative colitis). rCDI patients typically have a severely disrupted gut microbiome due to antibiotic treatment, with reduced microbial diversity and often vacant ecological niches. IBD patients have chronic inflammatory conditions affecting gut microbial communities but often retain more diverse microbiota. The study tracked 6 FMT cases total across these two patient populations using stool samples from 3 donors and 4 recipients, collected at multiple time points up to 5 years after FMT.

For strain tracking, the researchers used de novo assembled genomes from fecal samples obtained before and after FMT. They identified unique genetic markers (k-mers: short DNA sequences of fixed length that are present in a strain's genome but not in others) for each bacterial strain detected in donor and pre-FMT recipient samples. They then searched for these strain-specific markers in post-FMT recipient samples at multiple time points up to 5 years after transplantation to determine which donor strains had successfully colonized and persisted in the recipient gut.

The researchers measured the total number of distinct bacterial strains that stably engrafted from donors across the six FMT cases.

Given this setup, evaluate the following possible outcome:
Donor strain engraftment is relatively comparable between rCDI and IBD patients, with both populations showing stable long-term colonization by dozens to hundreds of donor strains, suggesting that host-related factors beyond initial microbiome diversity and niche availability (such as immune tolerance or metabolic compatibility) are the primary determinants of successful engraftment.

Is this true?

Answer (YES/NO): NO